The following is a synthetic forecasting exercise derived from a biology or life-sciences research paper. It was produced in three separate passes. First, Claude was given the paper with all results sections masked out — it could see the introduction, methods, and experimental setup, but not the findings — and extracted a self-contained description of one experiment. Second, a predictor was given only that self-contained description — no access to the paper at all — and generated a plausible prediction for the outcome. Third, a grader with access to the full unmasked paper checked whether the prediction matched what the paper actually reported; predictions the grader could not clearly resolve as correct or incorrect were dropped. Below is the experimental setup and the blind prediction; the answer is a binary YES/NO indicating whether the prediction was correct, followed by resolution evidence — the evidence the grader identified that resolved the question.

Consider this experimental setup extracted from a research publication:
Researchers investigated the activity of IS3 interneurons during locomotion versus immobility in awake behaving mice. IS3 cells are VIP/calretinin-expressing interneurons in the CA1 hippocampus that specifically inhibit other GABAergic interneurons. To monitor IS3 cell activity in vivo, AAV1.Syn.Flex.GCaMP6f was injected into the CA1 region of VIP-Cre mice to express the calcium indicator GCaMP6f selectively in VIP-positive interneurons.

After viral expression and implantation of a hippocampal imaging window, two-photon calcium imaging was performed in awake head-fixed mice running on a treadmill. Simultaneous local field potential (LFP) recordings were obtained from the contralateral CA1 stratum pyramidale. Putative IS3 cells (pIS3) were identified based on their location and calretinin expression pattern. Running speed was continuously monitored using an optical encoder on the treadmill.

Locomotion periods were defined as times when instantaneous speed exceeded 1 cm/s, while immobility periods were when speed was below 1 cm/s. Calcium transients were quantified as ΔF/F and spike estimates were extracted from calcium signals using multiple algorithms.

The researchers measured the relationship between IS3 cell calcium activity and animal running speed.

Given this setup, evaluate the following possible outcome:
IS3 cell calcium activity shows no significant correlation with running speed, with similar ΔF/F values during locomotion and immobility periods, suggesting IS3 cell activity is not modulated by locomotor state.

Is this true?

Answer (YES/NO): NO